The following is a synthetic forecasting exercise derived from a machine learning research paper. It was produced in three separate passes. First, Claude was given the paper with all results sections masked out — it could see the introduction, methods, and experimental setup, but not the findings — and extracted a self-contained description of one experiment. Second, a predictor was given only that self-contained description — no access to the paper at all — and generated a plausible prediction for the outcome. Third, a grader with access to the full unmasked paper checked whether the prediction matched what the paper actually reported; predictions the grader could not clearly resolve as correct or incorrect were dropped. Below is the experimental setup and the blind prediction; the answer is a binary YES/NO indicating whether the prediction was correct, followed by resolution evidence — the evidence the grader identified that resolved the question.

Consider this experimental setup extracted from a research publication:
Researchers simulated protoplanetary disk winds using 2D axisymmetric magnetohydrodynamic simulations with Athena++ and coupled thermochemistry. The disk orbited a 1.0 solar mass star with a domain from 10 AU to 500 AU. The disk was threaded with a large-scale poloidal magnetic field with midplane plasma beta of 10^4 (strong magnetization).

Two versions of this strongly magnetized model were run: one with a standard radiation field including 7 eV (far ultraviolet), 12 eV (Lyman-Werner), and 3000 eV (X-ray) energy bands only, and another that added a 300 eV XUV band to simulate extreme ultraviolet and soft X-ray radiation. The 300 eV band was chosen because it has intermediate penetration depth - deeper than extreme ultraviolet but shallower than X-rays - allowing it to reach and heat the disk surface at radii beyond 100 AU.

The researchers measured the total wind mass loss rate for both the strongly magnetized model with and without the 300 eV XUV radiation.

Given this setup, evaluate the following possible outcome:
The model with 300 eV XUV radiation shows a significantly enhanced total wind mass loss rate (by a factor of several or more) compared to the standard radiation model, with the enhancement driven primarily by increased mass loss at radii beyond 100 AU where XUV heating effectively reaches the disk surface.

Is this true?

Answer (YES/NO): NO